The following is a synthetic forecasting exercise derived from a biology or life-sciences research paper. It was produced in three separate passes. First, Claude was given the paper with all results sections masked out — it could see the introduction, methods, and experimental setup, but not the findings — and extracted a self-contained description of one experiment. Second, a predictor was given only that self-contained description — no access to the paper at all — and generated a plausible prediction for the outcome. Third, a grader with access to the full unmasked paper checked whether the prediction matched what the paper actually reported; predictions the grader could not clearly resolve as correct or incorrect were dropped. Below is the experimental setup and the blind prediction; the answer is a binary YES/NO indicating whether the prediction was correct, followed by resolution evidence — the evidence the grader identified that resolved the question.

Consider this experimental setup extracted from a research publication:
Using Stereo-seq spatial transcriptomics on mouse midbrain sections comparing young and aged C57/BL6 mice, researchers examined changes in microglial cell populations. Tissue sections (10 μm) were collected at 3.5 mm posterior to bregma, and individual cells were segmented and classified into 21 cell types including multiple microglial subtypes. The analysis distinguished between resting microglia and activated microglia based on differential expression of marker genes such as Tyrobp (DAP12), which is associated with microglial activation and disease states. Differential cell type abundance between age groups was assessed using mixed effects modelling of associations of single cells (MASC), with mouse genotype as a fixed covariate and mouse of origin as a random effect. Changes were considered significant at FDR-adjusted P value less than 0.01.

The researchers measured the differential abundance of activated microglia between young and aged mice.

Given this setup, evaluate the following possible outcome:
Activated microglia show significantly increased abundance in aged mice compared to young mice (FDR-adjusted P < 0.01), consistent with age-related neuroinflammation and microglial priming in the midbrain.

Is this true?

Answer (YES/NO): YES